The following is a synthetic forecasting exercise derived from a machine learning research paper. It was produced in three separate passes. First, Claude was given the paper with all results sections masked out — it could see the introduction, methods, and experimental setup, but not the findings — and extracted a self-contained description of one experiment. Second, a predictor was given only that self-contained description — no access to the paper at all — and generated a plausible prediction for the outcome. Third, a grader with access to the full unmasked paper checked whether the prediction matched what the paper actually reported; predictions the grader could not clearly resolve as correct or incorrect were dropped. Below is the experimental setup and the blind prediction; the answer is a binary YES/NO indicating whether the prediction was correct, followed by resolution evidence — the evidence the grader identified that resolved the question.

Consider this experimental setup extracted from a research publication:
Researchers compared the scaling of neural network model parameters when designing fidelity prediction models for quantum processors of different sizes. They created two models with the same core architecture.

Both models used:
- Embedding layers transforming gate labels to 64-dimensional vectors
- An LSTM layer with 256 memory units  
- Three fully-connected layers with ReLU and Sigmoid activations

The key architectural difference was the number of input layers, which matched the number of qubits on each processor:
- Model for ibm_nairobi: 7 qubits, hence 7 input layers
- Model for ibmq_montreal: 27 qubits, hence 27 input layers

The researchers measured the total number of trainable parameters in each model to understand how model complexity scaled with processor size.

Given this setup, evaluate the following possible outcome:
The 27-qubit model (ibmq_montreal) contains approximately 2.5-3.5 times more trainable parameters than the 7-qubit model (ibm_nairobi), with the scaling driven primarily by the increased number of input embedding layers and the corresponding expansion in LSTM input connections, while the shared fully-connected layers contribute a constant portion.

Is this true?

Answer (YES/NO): NO